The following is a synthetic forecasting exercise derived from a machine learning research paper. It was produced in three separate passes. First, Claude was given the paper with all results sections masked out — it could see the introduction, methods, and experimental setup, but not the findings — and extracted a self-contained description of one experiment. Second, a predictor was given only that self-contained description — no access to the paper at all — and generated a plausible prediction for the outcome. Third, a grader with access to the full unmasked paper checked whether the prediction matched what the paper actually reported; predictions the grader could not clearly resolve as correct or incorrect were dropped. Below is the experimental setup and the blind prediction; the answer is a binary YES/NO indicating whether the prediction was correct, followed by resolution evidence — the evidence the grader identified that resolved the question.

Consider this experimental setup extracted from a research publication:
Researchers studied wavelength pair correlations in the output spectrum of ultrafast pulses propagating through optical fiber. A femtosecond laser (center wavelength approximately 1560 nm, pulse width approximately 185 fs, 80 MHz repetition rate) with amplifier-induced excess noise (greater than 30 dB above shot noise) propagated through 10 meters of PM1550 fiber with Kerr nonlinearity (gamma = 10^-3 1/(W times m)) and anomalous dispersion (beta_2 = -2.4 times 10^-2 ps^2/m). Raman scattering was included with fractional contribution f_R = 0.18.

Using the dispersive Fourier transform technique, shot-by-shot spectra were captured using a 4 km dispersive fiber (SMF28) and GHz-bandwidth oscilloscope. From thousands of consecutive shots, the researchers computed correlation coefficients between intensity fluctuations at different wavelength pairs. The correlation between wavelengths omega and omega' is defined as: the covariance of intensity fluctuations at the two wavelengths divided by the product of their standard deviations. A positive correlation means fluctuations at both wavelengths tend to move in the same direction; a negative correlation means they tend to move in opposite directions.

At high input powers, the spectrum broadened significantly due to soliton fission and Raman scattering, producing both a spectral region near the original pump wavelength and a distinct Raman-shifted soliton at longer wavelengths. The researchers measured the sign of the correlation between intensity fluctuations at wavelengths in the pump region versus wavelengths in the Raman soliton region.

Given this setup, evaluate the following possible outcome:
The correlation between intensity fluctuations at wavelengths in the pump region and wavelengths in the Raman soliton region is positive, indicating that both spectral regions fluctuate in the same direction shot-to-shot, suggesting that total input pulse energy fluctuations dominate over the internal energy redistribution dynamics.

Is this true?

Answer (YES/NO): NO